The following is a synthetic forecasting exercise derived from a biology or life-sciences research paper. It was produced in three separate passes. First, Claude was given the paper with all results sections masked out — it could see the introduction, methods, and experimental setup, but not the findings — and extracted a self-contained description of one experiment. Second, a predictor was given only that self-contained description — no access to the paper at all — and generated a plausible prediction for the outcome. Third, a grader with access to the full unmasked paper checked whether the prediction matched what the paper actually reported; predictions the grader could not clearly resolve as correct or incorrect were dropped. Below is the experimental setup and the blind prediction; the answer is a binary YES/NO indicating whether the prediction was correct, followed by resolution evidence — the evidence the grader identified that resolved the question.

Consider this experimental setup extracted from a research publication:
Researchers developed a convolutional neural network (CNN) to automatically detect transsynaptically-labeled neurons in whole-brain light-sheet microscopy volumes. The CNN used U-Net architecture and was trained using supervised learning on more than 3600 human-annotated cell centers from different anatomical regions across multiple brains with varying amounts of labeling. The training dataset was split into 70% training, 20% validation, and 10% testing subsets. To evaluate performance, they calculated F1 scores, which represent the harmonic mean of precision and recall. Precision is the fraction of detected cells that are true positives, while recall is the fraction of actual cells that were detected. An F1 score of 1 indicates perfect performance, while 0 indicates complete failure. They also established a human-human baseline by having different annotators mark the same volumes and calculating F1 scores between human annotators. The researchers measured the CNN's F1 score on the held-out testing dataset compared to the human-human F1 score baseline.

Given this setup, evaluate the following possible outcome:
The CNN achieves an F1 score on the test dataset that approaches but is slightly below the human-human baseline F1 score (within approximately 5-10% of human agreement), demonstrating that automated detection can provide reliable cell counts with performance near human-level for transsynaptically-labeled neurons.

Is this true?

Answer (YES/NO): YES